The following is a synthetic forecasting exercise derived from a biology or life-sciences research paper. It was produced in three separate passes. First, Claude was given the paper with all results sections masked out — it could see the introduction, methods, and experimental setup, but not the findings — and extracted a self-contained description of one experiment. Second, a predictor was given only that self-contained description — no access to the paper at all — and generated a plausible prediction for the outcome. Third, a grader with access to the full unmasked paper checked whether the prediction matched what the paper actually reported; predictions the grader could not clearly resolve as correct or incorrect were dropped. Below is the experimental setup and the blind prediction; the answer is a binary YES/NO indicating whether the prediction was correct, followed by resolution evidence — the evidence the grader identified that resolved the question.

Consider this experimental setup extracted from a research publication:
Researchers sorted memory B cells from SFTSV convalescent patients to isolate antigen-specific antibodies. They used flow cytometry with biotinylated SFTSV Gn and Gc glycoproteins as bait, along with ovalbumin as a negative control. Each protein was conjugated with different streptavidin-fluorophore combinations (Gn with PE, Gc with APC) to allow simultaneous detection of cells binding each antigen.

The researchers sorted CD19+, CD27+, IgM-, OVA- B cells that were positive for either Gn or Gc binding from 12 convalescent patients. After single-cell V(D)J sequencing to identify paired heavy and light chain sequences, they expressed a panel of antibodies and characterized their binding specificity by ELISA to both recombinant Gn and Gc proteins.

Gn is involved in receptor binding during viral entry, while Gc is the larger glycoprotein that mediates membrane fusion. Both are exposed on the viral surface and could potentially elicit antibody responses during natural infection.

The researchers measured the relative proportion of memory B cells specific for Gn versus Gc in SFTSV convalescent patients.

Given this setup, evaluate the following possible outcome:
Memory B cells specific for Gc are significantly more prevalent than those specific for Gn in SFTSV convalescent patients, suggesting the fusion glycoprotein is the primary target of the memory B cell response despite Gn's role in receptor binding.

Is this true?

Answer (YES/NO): NO